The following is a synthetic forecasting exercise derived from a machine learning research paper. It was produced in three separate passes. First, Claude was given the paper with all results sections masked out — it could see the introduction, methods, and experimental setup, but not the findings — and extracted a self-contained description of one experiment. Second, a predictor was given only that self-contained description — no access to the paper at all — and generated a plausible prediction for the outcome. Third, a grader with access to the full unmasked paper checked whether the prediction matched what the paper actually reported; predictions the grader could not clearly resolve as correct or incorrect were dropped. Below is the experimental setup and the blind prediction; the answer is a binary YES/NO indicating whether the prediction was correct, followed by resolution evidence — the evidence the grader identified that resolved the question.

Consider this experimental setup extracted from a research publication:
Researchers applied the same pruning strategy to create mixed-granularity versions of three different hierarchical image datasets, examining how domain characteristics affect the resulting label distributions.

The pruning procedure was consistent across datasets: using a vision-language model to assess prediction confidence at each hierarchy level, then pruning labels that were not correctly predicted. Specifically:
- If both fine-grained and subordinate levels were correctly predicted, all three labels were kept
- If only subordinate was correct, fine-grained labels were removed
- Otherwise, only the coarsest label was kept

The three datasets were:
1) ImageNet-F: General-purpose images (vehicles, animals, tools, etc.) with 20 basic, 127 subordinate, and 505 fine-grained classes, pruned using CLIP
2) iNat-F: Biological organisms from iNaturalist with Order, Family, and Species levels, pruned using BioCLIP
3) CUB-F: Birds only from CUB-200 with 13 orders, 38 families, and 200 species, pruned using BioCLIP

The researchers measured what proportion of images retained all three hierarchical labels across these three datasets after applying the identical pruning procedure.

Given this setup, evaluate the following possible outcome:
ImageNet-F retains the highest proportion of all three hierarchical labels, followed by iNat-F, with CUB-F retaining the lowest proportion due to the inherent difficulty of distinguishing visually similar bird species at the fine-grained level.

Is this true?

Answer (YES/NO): NO